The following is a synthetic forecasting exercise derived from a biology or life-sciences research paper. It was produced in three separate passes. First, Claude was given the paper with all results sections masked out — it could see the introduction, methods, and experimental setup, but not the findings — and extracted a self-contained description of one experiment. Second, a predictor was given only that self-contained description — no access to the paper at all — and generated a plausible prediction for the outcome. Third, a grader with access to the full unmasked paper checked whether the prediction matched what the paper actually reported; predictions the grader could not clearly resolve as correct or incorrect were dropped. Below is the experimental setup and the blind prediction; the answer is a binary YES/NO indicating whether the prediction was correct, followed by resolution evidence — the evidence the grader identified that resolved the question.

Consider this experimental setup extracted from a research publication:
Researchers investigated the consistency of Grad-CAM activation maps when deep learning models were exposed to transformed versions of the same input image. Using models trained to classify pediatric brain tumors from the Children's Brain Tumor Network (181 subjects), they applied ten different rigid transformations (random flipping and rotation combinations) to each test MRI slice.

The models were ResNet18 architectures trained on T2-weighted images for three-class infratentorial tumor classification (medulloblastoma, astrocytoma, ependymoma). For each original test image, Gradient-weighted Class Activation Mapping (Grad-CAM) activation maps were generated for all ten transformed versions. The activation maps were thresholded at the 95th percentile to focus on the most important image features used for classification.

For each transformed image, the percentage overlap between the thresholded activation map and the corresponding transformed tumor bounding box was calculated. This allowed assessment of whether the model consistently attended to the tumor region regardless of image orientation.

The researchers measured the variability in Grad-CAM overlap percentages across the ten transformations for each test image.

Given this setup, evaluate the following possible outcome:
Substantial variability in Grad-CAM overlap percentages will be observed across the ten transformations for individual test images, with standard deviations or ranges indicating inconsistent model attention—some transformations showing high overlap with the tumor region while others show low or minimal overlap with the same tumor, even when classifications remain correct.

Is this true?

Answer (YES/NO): YES